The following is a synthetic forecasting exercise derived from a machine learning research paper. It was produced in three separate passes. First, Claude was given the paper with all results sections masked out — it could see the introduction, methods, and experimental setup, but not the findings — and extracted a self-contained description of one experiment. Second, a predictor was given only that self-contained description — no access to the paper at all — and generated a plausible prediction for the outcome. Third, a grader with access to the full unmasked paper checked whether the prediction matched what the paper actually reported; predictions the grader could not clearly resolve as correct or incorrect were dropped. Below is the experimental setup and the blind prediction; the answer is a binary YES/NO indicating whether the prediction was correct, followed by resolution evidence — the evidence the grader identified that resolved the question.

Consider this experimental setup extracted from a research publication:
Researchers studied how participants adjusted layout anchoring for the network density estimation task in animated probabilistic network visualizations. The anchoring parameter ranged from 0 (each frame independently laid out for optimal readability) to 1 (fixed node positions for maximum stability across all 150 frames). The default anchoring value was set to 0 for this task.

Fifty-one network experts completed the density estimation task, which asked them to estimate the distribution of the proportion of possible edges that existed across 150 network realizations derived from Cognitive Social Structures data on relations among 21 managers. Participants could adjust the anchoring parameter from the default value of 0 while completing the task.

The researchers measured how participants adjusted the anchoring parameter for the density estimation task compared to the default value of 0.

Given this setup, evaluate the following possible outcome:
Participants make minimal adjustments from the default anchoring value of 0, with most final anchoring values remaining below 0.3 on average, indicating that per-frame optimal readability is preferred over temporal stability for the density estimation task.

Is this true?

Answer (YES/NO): NO